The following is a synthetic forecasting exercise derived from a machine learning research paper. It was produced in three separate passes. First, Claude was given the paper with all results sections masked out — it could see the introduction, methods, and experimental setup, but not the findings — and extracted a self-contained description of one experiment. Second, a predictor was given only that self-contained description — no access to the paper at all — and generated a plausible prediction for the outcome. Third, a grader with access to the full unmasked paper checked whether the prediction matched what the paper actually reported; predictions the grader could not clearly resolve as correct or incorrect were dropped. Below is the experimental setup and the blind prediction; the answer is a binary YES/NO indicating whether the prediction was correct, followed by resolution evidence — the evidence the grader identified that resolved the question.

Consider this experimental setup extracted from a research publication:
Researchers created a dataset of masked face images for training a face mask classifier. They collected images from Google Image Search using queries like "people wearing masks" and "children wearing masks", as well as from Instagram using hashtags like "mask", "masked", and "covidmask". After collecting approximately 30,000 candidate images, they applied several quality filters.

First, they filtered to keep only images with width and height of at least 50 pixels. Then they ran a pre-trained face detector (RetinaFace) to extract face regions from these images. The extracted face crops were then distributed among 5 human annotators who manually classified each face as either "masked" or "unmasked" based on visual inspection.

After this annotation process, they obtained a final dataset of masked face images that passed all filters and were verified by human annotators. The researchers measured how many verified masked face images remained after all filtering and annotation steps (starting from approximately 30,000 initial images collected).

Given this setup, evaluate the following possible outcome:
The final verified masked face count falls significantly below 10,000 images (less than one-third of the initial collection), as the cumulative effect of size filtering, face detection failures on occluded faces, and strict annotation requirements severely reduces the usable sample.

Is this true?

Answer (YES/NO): YES